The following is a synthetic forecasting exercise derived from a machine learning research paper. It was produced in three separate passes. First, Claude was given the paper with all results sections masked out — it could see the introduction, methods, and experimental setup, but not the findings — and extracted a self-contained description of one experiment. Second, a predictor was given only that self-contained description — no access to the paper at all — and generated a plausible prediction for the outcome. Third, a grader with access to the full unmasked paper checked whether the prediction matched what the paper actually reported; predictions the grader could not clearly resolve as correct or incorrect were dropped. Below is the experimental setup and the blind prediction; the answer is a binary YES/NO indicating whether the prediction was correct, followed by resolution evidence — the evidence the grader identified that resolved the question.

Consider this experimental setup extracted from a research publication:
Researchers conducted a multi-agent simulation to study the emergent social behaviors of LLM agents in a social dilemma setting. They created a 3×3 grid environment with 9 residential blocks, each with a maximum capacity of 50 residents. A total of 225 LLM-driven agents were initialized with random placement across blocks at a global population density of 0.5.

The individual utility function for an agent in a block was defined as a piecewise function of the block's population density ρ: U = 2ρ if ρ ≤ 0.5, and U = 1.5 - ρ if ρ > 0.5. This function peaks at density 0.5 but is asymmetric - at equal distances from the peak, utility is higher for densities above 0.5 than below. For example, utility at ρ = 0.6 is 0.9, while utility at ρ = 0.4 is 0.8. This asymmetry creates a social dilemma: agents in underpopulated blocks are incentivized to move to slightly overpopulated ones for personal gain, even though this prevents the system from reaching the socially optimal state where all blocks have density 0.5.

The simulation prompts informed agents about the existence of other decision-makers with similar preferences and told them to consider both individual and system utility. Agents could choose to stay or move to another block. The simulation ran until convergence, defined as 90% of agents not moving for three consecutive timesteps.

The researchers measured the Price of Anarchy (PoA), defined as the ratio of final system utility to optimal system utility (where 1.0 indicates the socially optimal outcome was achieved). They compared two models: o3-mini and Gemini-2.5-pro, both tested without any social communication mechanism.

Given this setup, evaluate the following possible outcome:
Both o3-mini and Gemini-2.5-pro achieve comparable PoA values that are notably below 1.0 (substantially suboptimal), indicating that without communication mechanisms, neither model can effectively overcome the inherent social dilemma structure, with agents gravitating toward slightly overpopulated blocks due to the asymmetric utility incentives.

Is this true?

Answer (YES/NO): NO